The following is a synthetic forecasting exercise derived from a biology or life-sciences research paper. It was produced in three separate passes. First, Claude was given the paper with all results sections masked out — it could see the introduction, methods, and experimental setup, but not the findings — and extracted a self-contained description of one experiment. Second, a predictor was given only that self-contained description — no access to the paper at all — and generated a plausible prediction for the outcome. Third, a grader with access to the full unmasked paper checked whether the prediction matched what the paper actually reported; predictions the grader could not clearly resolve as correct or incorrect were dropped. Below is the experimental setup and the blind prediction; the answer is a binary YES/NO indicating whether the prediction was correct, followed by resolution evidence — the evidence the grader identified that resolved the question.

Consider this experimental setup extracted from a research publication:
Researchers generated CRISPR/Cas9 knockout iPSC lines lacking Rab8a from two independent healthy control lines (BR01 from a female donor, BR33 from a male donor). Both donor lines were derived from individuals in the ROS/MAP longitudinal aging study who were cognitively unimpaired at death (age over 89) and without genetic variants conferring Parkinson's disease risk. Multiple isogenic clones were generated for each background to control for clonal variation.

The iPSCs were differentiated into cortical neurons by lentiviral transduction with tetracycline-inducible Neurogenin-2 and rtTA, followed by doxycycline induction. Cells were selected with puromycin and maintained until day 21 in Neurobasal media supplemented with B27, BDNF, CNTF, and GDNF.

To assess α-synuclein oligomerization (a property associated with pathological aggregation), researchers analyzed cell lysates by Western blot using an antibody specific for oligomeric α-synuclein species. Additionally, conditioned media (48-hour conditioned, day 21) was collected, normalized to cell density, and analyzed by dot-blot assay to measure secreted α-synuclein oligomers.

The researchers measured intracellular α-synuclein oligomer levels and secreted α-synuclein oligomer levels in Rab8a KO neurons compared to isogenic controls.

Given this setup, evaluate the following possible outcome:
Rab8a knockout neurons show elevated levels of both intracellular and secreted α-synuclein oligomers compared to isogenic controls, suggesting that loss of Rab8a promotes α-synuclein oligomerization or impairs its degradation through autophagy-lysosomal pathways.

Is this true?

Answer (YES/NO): NO